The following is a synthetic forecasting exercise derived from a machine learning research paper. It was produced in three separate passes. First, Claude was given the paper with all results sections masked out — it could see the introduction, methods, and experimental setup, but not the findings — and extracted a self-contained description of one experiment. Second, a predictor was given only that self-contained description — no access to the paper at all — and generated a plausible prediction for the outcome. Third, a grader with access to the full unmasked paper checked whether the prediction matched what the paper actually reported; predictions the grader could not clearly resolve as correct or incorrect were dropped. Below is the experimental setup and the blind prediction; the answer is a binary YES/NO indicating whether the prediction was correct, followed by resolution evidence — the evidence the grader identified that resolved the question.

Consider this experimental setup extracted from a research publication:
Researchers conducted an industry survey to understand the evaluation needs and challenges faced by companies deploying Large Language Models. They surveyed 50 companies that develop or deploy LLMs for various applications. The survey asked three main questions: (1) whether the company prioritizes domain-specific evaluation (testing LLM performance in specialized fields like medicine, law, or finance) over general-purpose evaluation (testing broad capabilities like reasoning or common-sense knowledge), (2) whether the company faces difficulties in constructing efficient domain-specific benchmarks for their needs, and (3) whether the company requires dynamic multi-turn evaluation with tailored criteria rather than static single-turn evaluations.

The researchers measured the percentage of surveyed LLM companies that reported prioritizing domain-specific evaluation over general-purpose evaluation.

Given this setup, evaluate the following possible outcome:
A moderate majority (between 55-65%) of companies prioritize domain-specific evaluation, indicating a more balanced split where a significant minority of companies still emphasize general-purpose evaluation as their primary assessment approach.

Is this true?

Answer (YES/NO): NO